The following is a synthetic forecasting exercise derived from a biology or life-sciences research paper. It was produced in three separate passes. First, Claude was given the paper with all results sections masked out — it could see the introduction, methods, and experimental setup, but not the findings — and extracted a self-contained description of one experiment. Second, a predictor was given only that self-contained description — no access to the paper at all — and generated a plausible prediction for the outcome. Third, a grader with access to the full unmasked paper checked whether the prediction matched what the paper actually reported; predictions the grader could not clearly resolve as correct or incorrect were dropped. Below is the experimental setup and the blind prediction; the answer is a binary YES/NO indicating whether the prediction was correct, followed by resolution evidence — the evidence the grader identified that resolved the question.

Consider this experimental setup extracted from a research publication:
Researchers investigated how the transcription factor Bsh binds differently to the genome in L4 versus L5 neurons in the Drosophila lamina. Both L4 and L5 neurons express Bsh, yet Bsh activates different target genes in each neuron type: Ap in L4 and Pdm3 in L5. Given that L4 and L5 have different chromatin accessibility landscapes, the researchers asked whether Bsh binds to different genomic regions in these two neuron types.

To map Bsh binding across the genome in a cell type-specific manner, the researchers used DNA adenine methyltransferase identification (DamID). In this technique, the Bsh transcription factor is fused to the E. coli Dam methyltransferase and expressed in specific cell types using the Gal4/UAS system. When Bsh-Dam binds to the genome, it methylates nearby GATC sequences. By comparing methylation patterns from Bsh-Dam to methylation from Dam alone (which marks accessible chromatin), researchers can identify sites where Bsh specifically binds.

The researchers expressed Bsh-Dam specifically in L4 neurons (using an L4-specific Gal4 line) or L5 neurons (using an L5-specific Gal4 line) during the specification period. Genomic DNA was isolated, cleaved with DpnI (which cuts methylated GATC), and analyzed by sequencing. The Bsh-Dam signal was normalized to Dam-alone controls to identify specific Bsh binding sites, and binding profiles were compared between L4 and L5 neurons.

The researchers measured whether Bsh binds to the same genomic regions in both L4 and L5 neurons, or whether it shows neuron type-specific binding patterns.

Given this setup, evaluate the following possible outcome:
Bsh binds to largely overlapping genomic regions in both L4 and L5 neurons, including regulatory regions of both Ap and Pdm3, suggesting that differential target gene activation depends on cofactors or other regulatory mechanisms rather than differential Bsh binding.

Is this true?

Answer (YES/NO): NO